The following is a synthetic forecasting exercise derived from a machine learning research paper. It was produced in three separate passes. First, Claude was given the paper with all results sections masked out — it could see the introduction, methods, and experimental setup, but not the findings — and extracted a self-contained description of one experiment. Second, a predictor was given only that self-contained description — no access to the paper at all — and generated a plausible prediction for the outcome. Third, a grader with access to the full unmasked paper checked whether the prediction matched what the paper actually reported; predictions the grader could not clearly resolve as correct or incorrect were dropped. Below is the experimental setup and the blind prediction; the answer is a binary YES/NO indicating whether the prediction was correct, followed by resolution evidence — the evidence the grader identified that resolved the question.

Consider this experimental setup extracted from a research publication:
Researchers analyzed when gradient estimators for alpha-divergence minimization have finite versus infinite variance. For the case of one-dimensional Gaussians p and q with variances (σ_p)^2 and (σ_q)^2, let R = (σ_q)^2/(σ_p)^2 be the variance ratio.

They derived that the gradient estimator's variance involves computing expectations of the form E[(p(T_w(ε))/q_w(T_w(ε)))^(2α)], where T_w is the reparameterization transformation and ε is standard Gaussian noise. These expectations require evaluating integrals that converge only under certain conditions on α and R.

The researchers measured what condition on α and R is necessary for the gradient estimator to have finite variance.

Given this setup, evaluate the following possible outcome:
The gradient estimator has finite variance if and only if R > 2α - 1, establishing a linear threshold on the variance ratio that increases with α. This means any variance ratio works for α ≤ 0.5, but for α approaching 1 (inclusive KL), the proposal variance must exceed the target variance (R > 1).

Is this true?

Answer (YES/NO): NO